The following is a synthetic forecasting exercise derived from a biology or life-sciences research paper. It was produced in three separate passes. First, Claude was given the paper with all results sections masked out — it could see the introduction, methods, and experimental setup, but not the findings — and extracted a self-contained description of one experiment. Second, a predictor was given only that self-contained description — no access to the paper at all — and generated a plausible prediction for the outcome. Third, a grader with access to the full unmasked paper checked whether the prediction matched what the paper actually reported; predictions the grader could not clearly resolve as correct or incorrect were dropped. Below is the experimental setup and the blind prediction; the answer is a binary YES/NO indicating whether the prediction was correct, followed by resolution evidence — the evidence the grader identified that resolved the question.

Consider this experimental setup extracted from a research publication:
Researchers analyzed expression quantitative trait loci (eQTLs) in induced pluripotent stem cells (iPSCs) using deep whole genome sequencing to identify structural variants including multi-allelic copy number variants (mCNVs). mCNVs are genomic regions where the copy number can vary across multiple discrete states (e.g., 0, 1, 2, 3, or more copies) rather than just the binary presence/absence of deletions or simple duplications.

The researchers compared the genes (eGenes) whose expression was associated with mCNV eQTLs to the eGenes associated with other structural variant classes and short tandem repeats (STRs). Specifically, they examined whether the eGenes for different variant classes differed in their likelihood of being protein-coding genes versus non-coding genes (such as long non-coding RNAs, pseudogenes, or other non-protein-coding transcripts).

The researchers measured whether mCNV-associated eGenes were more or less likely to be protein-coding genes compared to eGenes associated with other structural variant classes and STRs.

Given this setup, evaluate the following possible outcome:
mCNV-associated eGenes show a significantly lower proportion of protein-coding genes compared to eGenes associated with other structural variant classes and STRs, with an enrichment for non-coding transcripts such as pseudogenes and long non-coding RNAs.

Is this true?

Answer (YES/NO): YES